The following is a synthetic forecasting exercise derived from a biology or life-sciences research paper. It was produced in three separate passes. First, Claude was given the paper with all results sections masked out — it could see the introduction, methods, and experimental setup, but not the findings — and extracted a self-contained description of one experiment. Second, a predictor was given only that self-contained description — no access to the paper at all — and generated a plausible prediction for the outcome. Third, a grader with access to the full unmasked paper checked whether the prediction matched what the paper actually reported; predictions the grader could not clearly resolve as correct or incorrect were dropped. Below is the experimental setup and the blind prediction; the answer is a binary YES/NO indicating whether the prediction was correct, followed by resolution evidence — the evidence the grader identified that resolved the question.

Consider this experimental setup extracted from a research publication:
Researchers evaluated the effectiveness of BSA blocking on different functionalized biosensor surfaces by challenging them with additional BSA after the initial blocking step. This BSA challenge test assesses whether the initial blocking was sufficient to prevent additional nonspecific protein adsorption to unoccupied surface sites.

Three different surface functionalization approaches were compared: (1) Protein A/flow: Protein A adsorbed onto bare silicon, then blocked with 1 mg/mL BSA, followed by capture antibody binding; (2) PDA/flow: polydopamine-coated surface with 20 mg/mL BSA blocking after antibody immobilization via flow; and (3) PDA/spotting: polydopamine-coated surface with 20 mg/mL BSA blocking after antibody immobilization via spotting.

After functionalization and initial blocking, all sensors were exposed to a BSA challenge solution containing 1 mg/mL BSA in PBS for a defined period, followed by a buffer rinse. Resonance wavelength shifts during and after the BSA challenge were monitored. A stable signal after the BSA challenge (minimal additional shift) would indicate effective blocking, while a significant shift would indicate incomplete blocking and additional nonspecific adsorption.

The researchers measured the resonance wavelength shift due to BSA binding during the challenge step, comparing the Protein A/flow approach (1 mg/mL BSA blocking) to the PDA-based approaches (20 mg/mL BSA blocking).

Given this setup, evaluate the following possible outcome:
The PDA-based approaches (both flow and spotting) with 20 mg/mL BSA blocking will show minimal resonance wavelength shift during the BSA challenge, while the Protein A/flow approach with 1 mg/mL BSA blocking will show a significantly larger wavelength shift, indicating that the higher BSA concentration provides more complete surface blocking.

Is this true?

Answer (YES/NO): NO